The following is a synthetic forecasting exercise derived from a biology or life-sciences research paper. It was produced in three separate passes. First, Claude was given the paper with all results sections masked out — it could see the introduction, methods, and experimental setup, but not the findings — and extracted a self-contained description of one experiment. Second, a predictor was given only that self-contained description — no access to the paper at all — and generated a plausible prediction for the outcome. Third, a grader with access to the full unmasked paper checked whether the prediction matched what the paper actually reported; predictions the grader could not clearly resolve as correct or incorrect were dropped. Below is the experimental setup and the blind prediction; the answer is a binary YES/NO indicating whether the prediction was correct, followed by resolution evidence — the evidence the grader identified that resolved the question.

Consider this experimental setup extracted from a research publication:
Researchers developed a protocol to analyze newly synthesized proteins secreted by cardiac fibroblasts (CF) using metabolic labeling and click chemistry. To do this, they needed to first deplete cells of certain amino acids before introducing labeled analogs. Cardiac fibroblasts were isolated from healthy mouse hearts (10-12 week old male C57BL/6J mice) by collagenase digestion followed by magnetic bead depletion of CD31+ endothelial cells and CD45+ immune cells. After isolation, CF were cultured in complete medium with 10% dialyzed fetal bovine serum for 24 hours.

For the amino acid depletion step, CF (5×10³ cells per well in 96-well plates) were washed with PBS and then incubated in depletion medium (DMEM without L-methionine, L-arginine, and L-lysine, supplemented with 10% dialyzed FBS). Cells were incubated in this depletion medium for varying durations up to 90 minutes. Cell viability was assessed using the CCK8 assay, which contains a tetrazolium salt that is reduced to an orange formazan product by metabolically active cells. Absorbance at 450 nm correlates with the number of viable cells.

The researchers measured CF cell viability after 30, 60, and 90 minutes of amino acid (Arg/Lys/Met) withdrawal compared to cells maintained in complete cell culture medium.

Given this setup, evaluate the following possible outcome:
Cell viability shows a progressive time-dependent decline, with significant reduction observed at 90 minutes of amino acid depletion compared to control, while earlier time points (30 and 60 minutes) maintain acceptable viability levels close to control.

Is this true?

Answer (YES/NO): NO